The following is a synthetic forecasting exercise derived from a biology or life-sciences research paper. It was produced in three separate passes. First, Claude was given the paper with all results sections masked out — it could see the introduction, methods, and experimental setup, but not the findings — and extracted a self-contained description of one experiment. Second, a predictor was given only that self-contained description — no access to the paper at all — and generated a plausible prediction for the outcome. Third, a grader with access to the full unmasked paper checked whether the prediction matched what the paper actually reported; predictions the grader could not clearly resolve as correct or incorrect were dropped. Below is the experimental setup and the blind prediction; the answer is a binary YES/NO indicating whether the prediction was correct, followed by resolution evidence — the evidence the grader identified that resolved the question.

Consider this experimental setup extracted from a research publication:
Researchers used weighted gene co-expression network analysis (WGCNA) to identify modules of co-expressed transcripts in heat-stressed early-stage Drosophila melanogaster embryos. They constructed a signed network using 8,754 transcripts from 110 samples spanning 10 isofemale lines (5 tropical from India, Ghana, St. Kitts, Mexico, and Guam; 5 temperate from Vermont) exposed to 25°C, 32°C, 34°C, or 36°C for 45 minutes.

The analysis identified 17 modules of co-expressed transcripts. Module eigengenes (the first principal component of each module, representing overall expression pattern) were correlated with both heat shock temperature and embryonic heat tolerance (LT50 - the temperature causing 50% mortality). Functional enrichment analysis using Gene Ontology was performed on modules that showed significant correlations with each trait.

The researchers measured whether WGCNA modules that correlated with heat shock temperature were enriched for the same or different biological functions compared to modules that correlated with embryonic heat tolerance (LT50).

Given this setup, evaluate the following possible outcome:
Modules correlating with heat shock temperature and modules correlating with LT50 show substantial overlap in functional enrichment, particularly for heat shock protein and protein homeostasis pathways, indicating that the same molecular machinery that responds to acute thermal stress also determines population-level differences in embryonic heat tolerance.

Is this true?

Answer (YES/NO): NO